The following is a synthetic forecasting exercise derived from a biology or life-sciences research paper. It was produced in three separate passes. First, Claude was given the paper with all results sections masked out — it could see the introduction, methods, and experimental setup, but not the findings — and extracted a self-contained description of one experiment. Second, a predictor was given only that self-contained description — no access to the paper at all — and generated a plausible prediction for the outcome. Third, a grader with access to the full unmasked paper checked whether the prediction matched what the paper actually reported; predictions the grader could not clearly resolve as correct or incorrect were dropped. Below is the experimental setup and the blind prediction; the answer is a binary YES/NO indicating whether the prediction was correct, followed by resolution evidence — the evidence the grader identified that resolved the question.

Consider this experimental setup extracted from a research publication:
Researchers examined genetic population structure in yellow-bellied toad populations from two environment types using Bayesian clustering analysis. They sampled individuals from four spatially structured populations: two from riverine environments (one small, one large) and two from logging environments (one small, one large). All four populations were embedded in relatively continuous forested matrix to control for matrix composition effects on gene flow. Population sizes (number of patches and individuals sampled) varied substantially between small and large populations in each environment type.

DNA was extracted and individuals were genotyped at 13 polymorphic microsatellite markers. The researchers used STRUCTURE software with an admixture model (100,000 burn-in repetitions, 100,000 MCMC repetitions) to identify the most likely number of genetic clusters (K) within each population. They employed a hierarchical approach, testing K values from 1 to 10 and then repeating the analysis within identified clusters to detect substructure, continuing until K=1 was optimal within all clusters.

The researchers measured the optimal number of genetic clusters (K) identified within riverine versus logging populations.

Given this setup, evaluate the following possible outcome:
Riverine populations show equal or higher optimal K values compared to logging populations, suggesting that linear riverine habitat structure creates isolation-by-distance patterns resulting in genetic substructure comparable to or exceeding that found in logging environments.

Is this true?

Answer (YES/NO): YES